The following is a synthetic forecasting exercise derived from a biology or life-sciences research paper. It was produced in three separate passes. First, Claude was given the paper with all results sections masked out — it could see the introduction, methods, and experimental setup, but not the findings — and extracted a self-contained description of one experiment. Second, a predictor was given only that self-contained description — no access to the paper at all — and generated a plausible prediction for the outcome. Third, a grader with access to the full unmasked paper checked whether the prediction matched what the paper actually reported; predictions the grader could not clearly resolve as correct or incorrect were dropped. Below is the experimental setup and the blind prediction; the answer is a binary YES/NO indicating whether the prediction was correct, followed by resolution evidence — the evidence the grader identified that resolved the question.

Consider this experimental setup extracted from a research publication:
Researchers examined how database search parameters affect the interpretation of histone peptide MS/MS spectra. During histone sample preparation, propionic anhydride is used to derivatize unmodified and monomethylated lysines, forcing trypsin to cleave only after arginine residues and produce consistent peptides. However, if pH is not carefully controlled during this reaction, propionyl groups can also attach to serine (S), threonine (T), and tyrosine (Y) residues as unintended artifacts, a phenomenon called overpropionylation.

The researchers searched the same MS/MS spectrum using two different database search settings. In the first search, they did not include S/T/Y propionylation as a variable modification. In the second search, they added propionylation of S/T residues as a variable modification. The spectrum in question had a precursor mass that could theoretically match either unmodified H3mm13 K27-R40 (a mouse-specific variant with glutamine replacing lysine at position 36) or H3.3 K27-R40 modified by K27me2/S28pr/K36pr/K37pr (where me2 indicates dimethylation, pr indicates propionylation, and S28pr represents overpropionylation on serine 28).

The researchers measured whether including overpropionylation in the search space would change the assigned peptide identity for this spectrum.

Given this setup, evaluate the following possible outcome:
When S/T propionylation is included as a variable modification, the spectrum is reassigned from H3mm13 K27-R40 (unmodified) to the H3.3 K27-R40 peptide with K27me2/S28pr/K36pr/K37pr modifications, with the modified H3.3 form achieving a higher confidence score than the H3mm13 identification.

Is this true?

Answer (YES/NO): YES